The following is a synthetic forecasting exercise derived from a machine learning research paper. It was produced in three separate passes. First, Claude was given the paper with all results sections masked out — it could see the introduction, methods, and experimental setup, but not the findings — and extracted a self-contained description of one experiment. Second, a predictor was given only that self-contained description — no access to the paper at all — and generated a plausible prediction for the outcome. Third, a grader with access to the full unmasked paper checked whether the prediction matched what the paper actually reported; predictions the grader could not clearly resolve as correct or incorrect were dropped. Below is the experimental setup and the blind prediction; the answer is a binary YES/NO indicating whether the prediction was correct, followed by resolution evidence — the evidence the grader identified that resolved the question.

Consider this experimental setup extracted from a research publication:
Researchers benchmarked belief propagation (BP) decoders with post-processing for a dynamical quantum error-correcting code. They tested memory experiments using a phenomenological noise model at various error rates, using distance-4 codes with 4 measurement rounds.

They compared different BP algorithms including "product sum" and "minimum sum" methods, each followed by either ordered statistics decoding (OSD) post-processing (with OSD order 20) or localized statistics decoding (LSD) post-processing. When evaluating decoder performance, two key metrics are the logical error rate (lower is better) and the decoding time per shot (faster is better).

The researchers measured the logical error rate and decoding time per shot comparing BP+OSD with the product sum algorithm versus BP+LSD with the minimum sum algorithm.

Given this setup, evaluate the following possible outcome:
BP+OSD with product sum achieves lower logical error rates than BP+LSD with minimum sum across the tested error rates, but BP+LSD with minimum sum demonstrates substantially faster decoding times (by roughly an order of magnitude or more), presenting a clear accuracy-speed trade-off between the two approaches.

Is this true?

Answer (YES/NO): YES